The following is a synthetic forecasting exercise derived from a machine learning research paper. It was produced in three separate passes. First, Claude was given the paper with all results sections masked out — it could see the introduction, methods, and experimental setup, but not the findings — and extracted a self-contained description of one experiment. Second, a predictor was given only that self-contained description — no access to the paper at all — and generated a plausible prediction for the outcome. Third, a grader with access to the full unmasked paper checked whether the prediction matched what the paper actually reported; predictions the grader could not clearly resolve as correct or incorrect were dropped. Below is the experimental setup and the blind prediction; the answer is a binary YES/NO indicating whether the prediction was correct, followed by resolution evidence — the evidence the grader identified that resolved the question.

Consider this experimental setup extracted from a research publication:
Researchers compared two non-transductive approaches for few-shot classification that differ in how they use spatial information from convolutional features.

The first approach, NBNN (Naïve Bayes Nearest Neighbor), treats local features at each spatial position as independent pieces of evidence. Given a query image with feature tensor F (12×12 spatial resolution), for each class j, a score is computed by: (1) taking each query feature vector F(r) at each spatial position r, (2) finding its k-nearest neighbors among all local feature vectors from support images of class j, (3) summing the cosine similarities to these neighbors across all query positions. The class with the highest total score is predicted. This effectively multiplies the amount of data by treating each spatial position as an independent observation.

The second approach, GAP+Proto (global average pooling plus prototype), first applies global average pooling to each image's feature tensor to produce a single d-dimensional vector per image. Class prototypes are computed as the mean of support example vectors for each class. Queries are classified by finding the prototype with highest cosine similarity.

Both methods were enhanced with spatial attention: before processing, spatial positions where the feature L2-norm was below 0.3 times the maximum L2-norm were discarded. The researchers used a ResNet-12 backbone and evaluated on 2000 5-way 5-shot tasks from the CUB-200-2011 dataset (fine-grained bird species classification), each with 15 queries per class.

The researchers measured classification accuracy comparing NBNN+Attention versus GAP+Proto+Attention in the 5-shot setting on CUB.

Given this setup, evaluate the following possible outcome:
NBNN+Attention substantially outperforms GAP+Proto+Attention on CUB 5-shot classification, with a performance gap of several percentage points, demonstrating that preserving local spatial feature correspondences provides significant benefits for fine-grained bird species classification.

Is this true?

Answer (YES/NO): NO